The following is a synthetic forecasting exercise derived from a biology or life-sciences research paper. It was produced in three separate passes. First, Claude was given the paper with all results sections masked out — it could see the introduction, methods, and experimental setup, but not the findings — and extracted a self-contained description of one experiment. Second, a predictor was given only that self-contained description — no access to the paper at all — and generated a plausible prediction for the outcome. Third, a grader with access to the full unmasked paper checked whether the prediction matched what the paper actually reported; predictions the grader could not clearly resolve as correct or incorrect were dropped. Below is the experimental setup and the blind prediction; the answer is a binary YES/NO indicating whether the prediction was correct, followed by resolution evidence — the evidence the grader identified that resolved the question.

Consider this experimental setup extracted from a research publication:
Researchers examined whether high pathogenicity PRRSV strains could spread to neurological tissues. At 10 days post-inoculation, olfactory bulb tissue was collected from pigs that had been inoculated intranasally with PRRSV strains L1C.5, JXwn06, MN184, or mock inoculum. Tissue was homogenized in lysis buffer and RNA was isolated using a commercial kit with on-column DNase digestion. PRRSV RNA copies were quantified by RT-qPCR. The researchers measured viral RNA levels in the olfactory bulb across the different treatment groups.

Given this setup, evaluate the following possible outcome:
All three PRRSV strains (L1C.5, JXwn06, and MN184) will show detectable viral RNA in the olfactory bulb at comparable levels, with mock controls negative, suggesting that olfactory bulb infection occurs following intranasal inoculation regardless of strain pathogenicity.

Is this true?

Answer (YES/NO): NO